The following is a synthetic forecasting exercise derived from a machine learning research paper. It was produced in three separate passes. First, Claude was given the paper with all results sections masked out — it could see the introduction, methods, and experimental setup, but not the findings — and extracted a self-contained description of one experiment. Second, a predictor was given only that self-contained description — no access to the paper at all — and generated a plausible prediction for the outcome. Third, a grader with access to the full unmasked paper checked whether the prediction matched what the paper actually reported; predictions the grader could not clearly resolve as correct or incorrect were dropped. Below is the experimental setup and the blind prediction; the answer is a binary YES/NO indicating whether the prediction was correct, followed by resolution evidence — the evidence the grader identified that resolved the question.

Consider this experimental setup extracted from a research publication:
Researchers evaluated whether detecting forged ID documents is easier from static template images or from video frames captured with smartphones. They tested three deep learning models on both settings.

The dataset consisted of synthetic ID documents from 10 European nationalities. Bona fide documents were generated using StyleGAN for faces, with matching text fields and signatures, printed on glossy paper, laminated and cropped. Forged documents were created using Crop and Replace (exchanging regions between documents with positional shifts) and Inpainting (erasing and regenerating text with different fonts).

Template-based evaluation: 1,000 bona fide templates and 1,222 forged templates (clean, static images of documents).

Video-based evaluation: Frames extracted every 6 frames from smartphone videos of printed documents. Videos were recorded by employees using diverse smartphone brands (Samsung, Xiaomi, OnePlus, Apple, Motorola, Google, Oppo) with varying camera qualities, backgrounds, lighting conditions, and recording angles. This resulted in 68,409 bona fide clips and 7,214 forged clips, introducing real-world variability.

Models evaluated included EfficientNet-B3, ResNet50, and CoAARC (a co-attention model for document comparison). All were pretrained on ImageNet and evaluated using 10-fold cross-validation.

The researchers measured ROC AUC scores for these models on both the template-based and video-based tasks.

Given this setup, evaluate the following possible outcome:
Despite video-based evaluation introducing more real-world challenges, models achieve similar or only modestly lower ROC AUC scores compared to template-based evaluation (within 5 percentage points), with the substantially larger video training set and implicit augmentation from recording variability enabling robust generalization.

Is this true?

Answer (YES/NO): YES